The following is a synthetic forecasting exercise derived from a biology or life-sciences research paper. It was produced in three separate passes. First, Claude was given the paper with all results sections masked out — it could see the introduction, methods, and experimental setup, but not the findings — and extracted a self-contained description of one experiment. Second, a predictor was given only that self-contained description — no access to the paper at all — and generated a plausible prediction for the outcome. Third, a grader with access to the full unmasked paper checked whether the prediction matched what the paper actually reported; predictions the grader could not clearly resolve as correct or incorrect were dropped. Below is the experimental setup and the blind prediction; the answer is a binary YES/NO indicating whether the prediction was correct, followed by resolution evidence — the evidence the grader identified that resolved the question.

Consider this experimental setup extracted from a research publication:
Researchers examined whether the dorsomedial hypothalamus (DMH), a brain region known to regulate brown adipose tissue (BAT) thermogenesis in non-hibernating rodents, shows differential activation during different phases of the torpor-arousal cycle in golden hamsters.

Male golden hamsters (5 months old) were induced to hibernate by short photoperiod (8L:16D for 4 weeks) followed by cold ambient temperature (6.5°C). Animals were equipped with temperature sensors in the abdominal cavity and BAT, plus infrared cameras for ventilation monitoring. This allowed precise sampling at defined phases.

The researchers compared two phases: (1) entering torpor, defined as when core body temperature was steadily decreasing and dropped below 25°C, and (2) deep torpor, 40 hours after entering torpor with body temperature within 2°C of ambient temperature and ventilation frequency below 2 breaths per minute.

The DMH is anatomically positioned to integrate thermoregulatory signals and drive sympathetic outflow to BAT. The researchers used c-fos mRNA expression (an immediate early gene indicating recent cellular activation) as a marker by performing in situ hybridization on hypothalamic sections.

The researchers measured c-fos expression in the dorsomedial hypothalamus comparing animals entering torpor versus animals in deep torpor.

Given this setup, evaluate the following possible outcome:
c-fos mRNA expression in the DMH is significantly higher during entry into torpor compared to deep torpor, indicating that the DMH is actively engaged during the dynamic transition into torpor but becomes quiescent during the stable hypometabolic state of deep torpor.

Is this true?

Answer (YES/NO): YES